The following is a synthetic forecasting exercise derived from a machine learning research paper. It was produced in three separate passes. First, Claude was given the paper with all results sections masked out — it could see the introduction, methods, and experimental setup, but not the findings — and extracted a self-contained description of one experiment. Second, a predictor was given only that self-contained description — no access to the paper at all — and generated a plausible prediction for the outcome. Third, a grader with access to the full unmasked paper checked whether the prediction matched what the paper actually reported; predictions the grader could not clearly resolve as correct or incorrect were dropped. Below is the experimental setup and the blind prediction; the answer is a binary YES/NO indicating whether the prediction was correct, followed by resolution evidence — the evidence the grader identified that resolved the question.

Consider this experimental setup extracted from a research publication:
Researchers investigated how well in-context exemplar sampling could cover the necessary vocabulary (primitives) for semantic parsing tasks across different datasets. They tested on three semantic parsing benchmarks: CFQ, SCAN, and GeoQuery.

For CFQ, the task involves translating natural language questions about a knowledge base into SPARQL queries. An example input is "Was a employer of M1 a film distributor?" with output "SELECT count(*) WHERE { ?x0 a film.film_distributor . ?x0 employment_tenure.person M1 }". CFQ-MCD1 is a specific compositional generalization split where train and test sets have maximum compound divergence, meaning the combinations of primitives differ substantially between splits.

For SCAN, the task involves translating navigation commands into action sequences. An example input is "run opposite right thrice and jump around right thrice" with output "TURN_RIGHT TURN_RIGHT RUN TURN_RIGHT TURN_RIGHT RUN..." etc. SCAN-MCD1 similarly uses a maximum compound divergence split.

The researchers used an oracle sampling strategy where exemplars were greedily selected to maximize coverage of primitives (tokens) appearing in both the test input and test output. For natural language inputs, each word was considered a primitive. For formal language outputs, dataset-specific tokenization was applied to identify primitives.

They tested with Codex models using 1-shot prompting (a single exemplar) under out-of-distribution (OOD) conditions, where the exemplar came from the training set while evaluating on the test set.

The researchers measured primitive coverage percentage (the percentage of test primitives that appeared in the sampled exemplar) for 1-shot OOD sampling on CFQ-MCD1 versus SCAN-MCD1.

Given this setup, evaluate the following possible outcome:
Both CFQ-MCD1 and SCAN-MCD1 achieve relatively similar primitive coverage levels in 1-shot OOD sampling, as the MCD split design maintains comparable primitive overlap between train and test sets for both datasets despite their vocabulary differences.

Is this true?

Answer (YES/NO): NO